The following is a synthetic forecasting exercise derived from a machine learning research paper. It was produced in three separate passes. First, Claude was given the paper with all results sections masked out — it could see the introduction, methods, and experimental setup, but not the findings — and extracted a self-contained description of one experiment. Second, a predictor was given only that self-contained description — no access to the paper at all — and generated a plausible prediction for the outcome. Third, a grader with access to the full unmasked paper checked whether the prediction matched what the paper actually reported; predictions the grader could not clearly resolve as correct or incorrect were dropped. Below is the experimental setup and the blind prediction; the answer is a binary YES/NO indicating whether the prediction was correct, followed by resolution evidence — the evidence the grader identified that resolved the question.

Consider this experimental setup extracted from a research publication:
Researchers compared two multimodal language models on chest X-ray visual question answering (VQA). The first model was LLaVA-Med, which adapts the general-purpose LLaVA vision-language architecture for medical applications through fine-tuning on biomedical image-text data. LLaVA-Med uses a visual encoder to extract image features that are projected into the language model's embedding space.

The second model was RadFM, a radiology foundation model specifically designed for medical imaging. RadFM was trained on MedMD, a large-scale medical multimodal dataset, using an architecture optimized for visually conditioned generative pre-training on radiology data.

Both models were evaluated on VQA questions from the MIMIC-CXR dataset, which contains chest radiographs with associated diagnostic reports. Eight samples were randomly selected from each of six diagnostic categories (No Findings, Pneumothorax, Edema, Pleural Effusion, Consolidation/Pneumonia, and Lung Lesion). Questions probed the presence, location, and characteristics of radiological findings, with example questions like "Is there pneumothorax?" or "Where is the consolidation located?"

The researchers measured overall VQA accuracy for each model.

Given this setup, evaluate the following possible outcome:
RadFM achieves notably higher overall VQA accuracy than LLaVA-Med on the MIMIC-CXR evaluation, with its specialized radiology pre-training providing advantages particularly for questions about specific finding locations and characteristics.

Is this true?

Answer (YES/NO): NO